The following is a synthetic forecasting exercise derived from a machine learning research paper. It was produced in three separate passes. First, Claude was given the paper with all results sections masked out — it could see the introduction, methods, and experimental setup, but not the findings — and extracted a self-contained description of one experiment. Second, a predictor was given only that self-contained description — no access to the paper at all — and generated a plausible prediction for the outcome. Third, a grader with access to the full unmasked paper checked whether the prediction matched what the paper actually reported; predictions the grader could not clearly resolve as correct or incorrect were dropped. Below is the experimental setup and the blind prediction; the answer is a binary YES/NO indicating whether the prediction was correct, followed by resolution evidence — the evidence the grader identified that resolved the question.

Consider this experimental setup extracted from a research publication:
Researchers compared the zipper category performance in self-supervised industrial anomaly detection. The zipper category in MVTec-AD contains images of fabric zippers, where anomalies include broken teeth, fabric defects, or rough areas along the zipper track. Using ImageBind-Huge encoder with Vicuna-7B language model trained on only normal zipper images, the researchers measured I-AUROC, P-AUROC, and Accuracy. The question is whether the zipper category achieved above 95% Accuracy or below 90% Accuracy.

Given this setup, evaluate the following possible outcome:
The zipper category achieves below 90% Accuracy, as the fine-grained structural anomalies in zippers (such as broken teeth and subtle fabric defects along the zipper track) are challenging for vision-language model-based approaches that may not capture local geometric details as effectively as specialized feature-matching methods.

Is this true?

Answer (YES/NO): NO